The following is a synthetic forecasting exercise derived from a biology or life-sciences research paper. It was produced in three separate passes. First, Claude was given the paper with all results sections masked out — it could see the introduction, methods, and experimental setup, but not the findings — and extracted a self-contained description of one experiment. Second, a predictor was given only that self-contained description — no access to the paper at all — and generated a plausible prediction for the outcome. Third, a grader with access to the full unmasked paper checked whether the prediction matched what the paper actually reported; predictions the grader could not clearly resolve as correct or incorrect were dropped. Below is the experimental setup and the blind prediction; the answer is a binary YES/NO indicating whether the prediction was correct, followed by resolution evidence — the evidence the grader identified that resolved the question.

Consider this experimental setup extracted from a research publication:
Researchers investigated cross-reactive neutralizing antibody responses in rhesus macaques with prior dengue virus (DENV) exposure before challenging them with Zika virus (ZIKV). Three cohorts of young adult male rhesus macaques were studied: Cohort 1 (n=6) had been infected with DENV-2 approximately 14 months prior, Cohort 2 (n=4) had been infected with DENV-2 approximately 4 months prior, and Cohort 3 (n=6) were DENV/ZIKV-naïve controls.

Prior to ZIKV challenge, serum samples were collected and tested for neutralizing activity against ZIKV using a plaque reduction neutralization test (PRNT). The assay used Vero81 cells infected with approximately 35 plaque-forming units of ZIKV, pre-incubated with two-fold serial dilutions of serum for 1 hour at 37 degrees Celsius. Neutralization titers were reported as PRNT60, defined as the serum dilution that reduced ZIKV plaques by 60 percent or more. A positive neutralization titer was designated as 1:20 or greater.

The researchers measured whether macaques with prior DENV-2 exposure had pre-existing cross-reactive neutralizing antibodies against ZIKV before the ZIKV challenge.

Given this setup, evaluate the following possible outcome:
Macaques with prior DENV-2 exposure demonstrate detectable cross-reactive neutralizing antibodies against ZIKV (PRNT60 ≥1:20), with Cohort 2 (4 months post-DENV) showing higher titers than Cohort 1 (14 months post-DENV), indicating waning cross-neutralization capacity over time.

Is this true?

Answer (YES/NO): NO